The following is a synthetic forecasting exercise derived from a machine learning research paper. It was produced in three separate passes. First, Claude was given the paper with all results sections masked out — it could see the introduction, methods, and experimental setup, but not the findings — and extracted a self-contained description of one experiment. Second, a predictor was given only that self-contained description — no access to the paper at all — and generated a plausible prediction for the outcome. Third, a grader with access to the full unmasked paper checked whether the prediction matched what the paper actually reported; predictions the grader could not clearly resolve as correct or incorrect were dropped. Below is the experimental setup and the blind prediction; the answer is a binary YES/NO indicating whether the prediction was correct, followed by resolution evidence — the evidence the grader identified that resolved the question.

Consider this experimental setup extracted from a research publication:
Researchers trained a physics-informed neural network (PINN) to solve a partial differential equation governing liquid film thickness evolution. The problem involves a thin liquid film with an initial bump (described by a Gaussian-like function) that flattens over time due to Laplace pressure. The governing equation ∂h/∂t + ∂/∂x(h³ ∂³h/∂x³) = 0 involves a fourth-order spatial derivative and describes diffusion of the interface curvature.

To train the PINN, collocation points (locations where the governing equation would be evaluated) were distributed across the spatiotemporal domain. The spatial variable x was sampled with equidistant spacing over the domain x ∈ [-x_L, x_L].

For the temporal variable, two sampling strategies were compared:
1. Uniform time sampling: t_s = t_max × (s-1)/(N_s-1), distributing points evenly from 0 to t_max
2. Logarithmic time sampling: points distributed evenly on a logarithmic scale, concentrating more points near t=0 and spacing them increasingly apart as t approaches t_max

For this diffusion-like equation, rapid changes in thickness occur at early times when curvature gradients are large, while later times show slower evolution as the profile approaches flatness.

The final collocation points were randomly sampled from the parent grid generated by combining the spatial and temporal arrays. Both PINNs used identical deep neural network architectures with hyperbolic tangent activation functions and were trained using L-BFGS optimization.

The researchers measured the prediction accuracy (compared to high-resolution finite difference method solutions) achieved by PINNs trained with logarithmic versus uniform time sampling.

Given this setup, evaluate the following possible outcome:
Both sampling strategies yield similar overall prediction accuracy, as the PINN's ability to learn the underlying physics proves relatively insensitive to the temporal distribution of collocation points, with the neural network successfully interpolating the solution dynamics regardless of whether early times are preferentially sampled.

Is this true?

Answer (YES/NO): NO